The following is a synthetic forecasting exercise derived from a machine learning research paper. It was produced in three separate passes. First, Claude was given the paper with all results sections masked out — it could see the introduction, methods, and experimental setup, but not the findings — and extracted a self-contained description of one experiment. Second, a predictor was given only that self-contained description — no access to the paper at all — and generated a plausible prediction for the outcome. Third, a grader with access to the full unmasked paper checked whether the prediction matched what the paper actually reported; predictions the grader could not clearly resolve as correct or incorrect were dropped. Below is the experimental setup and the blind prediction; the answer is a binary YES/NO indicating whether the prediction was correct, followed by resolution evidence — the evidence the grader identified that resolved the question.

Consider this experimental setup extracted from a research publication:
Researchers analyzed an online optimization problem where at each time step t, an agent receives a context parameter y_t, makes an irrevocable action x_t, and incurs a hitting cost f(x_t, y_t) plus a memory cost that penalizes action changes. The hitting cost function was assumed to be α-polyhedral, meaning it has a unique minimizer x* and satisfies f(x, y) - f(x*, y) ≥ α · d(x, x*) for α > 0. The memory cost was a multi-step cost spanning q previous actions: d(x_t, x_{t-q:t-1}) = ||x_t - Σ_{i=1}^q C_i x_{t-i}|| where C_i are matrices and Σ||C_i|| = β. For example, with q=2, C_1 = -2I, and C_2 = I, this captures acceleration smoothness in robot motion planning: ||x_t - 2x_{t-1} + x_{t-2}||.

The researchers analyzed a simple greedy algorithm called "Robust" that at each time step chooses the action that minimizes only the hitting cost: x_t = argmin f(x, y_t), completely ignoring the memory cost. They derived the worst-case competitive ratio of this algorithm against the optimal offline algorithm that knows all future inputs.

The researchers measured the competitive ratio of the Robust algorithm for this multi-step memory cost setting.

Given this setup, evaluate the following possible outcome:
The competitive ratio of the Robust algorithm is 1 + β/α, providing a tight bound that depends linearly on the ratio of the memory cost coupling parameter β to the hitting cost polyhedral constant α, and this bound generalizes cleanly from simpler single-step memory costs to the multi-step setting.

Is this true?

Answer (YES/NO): NO